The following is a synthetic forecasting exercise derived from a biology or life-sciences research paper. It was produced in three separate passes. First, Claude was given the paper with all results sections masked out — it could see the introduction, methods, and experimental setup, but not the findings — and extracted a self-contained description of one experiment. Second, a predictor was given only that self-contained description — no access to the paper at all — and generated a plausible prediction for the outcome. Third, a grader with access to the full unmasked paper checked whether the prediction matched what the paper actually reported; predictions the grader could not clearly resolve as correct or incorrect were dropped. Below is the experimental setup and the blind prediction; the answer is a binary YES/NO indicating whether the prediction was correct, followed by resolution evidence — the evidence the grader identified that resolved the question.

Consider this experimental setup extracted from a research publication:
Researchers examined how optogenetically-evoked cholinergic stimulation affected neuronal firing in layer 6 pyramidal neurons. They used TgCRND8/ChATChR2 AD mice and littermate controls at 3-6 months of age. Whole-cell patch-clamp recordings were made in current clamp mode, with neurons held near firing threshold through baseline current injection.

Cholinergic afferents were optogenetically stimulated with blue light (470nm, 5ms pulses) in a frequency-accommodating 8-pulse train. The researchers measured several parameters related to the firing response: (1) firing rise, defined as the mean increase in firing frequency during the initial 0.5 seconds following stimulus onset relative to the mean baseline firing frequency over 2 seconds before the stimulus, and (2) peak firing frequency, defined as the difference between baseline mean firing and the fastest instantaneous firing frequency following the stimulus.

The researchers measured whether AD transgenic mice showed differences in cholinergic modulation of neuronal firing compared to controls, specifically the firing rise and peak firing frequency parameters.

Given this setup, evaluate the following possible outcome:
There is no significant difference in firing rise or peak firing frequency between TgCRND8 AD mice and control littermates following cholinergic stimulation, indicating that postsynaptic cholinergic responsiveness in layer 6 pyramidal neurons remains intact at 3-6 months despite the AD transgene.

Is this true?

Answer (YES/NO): NO